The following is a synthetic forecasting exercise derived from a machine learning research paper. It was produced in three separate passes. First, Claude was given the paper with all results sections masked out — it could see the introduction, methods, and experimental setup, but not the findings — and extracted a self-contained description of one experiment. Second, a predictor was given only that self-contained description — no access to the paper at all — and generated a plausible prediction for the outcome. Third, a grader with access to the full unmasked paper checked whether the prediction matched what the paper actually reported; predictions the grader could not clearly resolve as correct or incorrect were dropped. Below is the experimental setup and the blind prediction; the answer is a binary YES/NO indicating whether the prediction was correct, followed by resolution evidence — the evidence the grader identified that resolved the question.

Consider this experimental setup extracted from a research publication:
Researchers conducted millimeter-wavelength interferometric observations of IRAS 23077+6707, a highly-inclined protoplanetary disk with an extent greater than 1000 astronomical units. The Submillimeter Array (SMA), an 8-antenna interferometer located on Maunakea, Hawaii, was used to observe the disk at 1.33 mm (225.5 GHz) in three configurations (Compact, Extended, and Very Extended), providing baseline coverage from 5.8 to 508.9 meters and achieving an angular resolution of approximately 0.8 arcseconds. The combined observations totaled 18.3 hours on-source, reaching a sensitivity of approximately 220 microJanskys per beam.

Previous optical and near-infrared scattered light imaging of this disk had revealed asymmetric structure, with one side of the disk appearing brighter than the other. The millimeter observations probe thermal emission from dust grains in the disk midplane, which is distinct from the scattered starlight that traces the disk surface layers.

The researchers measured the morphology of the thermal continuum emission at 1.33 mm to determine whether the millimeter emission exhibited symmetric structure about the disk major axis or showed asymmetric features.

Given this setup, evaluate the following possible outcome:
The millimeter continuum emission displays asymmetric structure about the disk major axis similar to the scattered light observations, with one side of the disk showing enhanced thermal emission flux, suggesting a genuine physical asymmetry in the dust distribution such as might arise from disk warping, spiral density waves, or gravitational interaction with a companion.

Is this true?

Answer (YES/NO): NO